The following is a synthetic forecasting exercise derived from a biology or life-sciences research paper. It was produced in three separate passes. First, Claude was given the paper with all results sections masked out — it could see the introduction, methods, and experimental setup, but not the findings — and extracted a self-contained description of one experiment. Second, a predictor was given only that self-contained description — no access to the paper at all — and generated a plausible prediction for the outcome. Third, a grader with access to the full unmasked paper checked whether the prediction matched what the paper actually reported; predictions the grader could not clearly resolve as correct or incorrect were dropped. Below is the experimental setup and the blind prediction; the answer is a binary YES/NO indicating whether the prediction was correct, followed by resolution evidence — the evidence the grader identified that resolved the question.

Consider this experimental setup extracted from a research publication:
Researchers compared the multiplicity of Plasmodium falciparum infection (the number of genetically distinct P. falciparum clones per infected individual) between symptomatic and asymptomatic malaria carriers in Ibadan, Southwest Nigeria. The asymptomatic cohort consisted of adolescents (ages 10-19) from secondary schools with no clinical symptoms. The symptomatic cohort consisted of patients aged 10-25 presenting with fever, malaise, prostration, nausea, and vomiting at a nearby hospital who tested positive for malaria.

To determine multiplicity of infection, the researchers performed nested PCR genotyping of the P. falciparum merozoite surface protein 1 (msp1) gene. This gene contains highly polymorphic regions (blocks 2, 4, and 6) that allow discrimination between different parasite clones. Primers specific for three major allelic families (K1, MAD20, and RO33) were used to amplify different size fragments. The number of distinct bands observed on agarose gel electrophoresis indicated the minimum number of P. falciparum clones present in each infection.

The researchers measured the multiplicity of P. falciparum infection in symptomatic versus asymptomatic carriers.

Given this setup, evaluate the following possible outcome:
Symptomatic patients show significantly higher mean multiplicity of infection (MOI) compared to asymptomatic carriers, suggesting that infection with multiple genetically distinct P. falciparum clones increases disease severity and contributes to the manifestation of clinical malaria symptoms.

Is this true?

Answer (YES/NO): NO